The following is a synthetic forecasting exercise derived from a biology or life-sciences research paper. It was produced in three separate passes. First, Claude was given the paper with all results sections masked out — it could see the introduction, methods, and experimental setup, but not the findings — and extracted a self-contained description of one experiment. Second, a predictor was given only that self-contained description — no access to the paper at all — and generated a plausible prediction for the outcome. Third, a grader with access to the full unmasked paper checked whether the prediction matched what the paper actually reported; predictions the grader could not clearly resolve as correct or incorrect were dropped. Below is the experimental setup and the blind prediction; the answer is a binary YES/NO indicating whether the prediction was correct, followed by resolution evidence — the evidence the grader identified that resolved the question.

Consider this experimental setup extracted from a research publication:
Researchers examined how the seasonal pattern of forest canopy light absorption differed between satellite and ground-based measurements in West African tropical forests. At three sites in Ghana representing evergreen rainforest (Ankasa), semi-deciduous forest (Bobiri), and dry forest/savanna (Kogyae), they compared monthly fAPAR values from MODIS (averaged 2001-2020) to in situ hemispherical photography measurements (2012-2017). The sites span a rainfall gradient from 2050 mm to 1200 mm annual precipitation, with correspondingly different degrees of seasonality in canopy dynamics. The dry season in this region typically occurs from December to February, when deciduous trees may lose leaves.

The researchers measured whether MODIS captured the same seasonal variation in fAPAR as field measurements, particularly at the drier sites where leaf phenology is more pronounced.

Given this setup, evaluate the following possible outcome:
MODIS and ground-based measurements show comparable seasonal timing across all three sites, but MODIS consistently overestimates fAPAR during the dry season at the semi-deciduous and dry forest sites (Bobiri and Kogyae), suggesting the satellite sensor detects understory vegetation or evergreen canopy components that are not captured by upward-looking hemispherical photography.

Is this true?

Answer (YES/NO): NO